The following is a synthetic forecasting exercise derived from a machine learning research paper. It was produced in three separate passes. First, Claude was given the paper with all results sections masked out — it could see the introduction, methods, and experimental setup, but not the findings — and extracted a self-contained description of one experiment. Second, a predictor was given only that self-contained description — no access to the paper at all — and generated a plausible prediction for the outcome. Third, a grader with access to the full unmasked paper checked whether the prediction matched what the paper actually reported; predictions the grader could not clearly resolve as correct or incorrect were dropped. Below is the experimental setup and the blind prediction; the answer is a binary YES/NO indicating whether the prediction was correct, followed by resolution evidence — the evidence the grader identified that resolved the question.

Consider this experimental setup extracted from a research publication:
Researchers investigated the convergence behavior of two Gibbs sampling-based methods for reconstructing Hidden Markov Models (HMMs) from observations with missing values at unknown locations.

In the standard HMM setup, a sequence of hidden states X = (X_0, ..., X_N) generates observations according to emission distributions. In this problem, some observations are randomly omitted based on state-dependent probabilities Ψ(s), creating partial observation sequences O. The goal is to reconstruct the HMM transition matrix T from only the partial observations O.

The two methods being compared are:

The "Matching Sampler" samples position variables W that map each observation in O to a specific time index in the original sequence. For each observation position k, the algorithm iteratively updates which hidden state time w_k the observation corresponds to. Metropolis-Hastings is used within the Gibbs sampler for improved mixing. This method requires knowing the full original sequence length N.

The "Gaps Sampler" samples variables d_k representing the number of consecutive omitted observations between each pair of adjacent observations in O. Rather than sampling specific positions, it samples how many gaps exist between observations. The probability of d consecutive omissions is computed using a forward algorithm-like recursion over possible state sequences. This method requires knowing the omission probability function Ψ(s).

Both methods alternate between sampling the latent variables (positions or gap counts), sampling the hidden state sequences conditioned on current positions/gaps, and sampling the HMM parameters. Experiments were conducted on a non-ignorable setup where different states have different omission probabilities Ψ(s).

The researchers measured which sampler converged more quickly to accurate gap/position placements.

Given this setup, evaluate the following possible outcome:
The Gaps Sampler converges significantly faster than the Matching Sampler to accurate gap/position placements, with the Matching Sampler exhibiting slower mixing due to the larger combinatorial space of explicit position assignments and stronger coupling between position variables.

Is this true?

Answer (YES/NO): NO